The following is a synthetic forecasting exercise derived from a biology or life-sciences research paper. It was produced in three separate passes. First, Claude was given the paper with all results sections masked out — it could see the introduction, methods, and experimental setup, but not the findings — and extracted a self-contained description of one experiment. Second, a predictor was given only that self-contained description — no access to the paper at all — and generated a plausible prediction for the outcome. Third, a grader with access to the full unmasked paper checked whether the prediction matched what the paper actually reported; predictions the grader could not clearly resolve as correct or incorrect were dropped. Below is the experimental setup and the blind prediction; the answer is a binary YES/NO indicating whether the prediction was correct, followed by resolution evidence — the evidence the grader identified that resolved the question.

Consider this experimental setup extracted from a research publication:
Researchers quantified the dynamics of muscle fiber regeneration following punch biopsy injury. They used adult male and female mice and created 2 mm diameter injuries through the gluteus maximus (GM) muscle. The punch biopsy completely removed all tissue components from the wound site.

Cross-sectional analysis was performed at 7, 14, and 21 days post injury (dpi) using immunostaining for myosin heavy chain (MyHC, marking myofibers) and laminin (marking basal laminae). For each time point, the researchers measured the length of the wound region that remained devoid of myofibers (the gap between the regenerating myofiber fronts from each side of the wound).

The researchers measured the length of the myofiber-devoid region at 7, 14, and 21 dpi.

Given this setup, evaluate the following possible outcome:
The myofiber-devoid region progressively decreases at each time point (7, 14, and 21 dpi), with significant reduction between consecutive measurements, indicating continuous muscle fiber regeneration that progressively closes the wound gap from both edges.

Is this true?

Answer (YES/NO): YES